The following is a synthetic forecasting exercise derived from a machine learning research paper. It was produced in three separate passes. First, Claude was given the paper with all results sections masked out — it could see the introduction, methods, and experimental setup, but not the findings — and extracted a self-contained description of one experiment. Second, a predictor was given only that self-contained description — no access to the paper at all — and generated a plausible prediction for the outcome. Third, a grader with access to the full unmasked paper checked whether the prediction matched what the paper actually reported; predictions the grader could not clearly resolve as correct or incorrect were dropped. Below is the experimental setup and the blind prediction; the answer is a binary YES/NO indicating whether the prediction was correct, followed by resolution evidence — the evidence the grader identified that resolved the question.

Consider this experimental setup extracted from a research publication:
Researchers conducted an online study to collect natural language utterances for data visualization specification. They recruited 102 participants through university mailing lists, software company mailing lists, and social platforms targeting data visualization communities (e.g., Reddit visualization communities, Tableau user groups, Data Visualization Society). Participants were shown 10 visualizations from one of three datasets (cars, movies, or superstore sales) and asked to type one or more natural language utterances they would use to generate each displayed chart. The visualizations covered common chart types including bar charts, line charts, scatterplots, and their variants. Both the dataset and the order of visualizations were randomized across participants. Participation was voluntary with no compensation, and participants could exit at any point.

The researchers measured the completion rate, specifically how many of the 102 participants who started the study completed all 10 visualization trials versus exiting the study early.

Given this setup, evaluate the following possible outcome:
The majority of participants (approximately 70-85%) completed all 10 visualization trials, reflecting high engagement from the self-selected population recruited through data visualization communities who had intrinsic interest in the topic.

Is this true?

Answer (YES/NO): YES